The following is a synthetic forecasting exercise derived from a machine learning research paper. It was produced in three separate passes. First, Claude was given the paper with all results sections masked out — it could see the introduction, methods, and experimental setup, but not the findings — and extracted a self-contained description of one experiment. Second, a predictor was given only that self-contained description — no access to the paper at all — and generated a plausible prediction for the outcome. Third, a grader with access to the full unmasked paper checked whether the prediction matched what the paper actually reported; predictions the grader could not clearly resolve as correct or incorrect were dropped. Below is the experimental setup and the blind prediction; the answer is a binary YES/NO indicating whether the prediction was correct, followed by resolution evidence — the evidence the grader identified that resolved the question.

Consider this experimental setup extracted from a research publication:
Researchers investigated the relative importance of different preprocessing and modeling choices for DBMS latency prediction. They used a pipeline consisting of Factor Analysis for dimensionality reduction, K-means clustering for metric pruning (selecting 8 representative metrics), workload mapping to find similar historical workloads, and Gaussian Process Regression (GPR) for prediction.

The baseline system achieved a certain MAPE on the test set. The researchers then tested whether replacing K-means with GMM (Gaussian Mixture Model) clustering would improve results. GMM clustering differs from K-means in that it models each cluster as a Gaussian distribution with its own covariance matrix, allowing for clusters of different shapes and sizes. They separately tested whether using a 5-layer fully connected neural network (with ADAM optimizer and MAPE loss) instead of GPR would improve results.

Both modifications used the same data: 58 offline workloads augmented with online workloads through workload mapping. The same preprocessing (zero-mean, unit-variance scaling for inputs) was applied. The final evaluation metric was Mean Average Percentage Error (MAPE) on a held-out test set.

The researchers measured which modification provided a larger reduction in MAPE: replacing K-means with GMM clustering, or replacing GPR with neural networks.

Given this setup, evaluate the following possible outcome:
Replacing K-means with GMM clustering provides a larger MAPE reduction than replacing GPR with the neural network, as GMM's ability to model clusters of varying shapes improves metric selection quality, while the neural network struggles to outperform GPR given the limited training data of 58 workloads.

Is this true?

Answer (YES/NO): NO